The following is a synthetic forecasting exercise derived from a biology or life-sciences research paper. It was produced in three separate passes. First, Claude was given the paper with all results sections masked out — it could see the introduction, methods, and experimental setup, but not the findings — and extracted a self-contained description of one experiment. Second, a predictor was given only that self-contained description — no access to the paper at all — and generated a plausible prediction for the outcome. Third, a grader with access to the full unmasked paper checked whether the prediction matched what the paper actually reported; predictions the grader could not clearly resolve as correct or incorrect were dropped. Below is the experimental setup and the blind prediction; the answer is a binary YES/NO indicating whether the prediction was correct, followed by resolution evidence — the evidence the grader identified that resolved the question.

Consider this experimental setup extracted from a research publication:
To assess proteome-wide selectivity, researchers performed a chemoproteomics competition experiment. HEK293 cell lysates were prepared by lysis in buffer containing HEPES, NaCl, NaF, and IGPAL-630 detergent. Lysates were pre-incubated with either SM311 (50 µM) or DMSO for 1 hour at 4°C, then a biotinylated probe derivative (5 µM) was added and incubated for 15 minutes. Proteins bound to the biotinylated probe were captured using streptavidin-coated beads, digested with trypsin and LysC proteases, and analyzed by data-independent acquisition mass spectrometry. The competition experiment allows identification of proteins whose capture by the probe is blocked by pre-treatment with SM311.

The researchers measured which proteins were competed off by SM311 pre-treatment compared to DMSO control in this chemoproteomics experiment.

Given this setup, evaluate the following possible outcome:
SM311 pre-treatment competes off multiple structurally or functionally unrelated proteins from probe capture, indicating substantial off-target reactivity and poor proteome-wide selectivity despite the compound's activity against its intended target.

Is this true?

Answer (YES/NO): NO